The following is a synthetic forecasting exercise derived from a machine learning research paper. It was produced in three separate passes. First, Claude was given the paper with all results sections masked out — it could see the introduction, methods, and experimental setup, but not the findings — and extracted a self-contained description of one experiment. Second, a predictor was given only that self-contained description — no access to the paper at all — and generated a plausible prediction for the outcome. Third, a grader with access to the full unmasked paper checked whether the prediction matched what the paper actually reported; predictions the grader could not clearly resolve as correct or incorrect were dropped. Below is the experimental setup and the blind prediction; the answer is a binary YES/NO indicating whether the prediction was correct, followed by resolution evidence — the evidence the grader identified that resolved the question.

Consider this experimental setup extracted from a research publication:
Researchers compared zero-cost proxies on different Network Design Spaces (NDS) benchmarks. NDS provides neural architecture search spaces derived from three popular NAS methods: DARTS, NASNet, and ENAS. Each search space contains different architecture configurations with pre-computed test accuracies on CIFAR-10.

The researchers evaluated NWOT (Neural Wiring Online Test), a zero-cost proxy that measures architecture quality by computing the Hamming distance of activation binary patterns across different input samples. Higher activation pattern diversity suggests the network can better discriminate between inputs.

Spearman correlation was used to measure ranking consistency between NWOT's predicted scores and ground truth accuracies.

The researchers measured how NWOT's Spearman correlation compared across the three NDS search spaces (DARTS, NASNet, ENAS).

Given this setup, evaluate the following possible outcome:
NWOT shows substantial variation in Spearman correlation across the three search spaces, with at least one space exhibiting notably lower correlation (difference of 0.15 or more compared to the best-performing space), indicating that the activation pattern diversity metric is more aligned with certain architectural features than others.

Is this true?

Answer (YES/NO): YES